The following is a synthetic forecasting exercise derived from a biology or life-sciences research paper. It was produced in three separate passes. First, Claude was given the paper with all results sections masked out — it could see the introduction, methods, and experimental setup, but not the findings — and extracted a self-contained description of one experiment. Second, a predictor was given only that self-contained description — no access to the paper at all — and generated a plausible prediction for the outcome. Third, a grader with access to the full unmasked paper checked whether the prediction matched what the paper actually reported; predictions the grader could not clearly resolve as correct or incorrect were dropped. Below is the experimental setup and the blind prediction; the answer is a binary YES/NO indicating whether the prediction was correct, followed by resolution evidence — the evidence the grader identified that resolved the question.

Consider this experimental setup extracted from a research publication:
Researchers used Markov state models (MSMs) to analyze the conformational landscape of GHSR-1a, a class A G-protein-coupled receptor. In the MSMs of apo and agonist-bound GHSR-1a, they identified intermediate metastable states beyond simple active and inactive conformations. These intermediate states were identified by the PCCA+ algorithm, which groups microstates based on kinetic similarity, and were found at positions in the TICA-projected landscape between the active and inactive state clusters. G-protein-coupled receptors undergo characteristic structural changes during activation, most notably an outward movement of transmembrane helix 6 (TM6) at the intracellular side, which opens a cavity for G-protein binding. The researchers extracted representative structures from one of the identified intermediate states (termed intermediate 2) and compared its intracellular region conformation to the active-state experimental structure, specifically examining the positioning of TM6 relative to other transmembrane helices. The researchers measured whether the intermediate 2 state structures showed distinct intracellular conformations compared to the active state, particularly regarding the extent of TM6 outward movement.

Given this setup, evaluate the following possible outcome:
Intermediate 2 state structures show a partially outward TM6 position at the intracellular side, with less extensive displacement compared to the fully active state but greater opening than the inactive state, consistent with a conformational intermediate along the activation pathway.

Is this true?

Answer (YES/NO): NO